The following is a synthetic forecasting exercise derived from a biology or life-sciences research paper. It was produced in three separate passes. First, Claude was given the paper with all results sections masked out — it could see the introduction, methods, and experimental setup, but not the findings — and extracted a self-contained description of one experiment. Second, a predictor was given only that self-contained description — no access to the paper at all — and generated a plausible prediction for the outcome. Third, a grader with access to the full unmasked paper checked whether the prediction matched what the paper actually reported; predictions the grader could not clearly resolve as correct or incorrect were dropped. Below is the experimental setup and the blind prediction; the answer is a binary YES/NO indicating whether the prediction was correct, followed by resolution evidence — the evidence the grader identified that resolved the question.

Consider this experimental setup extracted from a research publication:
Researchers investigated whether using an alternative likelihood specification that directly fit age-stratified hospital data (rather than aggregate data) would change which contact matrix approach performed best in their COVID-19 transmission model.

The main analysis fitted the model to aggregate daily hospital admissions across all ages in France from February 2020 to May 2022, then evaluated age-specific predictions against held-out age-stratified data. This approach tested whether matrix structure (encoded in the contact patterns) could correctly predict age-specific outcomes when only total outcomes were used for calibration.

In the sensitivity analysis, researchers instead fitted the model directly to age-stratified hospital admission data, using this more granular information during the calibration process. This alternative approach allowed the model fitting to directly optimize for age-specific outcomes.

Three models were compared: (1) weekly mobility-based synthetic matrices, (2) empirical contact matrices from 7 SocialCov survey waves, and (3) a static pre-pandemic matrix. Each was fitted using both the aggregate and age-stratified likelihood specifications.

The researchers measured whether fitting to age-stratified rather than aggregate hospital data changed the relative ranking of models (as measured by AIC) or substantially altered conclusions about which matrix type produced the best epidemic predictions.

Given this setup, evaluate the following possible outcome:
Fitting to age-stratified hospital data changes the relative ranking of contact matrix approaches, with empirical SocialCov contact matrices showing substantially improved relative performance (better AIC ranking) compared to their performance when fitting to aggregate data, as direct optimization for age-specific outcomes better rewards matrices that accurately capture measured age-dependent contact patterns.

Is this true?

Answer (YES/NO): NO